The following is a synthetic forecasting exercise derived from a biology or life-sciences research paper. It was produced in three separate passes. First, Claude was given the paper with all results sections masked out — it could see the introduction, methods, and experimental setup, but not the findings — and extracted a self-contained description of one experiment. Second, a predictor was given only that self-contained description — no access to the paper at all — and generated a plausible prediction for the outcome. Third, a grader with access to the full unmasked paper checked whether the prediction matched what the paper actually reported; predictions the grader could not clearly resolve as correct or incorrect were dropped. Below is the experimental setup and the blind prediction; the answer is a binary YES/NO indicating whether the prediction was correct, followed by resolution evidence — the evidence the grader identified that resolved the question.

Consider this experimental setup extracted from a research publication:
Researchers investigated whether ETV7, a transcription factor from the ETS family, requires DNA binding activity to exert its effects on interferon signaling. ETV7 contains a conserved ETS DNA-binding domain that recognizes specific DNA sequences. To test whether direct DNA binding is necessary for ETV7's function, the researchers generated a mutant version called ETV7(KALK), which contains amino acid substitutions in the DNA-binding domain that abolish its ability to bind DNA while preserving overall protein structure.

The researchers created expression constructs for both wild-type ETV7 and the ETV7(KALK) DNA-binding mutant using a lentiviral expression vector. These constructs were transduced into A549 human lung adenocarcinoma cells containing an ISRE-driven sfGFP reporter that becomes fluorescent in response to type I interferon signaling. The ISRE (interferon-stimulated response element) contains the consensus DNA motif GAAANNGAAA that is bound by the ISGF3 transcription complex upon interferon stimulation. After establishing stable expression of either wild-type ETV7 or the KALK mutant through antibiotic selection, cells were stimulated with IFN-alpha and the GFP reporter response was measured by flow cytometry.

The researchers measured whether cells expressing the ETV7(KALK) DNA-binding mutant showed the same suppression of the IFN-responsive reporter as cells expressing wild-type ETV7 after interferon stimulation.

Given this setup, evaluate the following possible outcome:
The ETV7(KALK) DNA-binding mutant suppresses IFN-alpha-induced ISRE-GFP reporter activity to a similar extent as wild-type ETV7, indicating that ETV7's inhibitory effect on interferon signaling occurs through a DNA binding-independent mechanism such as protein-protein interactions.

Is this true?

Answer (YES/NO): NO